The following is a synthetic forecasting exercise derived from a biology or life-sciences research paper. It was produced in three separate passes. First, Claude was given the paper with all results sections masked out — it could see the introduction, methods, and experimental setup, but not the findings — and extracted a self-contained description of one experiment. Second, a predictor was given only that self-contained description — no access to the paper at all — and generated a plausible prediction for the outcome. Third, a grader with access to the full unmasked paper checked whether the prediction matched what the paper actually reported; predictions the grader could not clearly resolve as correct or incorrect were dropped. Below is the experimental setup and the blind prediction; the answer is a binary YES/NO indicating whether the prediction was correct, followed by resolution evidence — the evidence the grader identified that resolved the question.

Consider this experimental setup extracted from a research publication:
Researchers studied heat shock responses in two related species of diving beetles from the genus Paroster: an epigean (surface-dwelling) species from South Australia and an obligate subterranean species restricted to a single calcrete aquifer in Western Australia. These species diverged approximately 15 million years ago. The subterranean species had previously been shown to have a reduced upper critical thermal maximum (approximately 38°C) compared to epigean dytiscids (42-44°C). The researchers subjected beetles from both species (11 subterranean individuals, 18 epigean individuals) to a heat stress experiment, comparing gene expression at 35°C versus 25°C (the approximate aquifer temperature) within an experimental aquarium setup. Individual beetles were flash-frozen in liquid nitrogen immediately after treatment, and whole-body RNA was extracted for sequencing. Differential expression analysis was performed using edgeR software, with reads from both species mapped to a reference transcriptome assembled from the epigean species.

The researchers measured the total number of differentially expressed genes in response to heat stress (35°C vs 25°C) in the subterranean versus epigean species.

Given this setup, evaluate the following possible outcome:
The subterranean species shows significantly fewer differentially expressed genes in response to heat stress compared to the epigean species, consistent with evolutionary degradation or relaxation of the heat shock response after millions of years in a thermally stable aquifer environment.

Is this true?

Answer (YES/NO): YES